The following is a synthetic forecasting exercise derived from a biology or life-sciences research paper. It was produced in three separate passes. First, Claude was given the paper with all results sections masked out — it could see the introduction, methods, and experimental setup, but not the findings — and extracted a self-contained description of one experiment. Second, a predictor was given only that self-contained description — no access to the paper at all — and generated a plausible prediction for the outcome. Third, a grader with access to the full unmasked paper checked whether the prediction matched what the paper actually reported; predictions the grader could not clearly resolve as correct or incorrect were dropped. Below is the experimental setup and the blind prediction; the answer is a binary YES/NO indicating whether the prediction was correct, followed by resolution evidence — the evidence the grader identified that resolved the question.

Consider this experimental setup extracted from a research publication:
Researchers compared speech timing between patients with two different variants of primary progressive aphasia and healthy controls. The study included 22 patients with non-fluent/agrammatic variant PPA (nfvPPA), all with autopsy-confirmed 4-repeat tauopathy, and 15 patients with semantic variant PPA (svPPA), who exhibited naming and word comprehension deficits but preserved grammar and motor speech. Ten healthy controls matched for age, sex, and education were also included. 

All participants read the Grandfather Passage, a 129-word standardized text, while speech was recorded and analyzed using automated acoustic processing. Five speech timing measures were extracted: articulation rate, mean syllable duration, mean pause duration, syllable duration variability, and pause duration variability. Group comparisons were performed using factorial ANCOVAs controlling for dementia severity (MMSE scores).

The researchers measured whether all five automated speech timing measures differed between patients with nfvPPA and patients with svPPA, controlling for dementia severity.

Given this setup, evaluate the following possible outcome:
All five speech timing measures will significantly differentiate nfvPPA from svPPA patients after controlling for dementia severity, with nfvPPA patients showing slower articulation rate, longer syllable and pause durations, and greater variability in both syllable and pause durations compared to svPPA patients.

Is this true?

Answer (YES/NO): YES